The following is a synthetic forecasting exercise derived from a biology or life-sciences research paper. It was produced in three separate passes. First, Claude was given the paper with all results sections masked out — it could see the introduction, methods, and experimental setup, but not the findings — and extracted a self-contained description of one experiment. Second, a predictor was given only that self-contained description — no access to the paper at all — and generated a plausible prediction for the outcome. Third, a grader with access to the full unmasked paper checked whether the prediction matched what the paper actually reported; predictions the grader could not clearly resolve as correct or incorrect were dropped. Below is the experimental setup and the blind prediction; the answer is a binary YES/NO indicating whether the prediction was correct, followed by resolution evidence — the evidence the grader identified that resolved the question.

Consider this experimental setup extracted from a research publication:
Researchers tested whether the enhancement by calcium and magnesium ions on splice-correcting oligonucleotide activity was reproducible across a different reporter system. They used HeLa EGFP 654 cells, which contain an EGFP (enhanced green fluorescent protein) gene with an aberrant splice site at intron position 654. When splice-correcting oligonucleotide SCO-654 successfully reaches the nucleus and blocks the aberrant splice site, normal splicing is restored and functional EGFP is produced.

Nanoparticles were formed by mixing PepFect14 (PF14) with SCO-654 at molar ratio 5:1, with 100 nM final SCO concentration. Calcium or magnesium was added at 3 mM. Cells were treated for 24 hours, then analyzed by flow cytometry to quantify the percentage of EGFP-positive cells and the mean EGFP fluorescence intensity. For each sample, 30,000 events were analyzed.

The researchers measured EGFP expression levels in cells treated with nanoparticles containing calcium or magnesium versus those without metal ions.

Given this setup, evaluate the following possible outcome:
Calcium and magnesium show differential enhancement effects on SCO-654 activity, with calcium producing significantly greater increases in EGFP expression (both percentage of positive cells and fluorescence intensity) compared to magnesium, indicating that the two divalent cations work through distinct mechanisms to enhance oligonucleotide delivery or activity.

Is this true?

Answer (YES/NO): NO